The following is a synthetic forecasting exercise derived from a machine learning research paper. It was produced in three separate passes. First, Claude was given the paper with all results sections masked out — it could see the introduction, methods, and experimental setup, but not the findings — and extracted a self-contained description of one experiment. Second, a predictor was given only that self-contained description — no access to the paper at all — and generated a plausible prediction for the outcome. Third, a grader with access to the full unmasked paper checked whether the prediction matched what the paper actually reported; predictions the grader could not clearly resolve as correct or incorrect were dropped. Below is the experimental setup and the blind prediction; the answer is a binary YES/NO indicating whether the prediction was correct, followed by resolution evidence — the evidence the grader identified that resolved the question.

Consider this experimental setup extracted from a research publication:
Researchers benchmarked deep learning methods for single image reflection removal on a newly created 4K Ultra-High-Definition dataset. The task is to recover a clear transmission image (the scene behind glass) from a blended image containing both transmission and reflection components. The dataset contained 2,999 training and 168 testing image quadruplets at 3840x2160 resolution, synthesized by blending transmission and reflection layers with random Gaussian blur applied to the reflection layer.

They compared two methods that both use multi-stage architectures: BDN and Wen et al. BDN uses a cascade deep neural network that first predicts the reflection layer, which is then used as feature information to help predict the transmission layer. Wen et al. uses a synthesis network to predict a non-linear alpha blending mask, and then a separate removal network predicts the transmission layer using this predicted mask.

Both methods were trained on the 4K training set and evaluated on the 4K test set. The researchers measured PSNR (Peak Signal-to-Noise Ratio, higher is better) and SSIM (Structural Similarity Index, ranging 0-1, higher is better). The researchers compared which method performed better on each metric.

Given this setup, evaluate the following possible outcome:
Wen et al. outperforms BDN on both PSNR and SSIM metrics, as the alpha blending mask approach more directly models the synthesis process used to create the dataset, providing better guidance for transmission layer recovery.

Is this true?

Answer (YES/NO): NO